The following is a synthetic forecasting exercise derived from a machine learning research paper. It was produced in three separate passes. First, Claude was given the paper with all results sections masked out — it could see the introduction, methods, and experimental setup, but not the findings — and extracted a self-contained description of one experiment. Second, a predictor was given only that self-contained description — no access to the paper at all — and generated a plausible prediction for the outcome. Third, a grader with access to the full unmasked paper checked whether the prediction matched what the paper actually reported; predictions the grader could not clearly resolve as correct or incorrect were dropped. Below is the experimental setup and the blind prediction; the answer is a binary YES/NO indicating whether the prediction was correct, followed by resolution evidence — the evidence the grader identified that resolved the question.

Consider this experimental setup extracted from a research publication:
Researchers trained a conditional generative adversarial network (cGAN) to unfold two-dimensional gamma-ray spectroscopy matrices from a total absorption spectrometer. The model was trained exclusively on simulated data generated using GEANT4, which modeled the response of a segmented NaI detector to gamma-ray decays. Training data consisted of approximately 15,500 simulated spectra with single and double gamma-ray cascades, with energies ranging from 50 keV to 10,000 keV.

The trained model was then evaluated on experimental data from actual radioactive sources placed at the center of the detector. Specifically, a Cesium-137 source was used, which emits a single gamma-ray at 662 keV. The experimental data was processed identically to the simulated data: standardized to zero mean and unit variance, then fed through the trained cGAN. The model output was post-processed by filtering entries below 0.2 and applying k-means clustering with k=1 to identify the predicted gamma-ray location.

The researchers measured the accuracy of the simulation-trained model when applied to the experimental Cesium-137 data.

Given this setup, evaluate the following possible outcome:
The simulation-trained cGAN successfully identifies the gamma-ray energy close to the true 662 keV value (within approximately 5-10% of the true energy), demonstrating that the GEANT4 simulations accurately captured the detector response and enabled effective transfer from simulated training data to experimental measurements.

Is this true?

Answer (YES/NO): YES